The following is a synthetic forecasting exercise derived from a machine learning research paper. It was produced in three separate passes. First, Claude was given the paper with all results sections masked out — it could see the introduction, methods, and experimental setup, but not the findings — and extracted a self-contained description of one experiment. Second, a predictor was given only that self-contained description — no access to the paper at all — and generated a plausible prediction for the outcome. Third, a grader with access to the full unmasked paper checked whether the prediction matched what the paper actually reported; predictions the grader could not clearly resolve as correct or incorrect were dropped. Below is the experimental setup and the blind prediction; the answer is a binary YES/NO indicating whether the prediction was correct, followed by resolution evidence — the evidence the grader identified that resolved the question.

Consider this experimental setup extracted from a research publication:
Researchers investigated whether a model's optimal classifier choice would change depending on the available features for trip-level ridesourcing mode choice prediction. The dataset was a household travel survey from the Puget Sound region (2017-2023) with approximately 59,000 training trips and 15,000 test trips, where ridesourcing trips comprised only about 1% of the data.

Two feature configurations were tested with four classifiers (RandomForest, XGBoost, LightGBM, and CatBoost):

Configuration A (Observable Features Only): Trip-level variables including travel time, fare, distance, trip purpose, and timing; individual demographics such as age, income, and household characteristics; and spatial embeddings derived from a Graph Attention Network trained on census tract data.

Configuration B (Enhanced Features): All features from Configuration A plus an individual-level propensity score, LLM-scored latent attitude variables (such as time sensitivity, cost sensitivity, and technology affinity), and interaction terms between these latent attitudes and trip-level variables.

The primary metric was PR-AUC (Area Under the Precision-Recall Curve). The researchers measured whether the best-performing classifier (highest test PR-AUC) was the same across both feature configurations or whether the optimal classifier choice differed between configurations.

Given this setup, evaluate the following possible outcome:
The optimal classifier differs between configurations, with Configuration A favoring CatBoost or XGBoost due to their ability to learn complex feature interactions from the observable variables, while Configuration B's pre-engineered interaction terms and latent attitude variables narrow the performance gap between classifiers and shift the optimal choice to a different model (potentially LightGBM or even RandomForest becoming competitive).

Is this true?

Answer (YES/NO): NO